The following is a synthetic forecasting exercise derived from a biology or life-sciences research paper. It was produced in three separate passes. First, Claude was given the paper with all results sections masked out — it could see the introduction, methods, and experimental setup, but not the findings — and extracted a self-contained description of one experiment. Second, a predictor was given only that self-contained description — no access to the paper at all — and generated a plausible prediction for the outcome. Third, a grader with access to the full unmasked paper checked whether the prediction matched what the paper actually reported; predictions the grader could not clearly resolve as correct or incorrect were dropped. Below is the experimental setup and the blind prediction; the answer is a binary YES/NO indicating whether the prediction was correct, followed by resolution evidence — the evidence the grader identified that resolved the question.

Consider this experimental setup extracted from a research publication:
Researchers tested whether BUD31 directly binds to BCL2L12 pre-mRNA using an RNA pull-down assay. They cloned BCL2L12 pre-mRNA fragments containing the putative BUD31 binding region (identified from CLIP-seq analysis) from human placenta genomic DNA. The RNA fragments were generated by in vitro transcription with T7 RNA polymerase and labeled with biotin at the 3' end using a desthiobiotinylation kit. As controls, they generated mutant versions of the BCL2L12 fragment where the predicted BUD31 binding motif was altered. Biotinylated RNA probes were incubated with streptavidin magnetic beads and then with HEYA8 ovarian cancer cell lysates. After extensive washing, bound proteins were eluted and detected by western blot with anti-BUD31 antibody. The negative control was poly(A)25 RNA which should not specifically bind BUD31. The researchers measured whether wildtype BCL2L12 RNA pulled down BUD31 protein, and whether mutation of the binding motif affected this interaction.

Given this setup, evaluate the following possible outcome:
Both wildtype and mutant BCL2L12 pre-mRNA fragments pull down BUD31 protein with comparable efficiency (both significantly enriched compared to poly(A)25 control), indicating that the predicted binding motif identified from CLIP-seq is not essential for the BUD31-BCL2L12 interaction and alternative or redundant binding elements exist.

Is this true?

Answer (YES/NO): NO